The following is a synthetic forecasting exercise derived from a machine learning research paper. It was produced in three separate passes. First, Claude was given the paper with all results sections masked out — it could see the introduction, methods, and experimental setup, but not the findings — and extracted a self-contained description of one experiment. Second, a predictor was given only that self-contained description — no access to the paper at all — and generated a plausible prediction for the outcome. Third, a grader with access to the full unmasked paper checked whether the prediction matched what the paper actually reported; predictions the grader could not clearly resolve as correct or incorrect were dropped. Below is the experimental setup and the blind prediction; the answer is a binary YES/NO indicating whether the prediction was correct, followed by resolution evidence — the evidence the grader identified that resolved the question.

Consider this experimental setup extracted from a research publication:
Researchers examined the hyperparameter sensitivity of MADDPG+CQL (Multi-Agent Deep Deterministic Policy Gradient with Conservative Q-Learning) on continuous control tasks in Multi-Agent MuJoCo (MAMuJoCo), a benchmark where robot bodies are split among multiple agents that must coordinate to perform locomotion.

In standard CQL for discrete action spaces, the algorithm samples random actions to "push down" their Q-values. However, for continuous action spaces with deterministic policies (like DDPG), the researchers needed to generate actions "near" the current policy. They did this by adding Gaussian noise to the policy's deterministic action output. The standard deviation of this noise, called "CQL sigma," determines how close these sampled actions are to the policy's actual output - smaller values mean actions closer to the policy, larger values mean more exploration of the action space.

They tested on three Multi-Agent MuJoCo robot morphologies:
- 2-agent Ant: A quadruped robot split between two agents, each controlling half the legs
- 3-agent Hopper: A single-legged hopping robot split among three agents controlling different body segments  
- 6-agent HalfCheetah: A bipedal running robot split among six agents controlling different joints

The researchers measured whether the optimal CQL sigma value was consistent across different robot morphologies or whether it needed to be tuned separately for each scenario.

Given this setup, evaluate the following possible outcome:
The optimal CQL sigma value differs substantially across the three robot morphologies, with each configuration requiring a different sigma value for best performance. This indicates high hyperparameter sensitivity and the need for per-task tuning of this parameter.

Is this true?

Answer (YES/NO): YES